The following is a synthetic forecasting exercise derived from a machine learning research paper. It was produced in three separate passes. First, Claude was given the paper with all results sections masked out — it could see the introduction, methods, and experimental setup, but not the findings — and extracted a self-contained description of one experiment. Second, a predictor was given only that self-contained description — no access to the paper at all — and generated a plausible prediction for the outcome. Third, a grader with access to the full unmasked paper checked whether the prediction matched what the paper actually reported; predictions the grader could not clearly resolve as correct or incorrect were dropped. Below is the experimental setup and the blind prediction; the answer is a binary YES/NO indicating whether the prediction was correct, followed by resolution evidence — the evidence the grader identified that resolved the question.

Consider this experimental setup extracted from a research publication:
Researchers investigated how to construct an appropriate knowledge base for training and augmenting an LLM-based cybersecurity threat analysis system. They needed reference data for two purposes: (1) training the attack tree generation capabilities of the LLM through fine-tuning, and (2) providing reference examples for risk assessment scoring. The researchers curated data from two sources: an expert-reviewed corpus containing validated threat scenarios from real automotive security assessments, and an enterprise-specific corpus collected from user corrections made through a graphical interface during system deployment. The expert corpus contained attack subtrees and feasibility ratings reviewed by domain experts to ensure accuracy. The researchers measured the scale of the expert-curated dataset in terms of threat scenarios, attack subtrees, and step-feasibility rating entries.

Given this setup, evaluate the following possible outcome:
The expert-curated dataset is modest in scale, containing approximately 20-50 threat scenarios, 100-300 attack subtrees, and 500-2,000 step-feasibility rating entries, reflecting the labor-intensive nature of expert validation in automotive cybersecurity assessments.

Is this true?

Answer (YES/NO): NO